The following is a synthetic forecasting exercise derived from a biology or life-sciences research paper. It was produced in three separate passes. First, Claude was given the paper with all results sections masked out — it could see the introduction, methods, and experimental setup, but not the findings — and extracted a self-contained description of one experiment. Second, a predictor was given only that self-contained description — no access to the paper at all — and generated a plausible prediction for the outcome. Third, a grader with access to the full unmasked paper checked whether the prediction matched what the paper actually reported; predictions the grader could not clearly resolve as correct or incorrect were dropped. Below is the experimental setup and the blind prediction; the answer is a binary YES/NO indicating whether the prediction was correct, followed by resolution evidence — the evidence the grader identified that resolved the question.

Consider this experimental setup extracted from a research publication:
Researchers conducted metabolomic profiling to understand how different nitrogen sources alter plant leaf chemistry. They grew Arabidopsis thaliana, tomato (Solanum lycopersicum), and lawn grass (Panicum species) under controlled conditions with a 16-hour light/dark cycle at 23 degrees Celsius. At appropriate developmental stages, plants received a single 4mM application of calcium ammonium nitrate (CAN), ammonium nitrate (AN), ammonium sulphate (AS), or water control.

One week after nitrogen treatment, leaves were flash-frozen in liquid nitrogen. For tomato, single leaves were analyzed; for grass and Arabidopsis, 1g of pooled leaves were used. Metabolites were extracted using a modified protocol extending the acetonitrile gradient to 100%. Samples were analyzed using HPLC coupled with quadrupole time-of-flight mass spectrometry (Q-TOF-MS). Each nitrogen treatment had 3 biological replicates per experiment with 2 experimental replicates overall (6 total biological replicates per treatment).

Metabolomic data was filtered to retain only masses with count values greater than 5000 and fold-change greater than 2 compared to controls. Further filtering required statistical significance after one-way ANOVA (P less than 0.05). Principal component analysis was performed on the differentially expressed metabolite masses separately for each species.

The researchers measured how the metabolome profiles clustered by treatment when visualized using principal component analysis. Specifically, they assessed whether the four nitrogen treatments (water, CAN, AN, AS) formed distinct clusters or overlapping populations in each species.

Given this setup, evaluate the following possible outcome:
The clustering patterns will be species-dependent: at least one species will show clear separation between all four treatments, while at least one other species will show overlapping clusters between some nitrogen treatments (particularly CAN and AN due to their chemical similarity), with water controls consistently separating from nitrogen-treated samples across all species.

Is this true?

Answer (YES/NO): NO